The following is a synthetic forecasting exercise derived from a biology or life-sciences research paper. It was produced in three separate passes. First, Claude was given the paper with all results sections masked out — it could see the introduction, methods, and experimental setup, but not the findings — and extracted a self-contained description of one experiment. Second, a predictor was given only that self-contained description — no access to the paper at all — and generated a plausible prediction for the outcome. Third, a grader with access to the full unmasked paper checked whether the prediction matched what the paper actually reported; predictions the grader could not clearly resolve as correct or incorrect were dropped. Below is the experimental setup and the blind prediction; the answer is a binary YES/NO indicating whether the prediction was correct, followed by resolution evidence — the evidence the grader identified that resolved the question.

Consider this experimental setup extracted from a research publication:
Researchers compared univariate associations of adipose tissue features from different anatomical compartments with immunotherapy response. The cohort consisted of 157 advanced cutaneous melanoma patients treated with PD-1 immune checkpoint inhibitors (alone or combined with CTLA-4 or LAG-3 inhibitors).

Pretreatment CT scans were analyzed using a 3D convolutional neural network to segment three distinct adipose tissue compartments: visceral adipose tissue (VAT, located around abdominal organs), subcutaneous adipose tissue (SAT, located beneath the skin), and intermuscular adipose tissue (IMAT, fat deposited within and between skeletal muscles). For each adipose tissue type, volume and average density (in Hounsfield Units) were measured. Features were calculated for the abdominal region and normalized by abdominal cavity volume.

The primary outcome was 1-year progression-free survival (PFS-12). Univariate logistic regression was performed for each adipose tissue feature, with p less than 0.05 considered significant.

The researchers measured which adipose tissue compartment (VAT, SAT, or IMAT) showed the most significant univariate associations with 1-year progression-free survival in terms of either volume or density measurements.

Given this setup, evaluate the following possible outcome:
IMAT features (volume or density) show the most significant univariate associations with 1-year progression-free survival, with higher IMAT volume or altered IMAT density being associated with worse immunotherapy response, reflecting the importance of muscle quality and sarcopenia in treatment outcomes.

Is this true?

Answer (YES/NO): NO